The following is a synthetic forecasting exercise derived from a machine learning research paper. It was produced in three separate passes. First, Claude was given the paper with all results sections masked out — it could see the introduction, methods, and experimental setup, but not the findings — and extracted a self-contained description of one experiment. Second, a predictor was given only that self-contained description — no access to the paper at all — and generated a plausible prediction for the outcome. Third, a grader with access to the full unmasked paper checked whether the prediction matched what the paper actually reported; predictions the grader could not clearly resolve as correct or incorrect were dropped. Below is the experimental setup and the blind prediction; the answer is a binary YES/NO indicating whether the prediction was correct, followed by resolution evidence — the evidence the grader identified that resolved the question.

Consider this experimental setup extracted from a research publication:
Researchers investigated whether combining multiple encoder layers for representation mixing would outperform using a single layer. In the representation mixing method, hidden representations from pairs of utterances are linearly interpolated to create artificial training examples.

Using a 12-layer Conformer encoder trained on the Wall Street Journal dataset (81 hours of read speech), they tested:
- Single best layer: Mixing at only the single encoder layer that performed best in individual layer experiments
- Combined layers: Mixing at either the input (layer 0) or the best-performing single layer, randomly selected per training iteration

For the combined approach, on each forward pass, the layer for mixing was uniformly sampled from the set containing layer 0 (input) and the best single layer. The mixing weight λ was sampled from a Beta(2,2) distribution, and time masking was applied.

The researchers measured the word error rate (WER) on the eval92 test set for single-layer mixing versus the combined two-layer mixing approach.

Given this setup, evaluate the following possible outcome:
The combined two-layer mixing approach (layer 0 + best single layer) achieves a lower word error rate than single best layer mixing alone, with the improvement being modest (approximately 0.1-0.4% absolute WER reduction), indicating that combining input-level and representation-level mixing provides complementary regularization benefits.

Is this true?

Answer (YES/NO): NO